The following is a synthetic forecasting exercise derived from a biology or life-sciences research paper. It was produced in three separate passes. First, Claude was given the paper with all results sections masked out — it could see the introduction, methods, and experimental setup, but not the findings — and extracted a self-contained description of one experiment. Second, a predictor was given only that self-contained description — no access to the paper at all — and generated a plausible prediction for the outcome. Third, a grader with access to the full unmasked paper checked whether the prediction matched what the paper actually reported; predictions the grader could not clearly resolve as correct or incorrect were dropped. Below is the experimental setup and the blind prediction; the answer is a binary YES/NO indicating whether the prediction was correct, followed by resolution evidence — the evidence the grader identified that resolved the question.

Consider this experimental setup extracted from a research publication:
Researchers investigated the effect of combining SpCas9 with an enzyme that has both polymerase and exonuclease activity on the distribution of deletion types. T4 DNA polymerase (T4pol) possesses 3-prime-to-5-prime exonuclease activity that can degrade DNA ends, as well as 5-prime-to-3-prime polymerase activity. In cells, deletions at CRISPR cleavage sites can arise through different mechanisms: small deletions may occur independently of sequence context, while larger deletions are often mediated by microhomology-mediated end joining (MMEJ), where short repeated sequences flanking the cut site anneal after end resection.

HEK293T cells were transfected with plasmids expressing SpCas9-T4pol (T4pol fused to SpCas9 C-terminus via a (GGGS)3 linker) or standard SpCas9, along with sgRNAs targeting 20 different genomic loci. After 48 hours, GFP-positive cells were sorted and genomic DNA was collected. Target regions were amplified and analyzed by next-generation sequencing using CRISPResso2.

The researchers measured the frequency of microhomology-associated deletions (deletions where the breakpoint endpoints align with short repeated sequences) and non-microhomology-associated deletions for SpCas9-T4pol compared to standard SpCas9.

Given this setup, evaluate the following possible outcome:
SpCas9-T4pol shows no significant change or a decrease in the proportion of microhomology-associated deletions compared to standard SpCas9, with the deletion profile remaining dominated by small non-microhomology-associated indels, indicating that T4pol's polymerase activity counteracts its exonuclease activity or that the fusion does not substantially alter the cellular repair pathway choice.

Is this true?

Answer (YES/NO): NO